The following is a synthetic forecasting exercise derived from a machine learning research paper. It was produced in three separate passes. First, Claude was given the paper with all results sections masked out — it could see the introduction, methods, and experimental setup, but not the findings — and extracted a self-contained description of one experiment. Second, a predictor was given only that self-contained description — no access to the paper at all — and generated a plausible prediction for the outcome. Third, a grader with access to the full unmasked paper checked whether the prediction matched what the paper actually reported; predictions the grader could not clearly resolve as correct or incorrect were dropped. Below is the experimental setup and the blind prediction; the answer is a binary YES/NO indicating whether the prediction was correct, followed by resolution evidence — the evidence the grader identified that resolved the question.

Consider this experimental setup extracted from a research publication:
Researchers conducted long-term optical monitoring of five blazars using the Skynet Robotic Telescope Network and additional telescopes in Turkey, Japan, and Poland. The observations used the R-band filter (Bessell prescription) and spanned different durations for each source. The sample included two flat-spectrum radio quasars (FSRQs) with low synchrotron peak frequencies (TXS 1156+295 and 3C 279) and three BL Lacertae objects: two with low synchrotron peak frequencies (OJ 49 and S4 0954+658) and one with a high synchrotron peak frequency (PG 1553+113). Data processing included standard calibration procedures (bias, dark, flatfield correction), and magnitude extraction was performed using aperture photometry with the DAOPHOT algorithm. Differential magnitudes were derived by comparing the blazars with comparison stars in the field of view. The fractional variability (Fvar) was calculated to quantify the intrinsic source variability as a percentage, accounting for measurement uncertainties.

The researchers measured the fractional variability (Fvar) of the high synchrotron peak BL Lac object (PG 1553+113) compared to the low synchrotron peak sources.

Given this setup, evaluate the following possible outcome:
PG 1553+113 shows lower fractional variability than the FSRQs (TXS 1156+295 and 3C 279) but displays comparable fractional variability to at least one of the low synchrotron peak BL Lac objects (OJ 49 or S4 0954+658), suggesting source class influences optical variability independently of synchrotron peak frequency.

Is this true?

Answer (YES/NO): NO